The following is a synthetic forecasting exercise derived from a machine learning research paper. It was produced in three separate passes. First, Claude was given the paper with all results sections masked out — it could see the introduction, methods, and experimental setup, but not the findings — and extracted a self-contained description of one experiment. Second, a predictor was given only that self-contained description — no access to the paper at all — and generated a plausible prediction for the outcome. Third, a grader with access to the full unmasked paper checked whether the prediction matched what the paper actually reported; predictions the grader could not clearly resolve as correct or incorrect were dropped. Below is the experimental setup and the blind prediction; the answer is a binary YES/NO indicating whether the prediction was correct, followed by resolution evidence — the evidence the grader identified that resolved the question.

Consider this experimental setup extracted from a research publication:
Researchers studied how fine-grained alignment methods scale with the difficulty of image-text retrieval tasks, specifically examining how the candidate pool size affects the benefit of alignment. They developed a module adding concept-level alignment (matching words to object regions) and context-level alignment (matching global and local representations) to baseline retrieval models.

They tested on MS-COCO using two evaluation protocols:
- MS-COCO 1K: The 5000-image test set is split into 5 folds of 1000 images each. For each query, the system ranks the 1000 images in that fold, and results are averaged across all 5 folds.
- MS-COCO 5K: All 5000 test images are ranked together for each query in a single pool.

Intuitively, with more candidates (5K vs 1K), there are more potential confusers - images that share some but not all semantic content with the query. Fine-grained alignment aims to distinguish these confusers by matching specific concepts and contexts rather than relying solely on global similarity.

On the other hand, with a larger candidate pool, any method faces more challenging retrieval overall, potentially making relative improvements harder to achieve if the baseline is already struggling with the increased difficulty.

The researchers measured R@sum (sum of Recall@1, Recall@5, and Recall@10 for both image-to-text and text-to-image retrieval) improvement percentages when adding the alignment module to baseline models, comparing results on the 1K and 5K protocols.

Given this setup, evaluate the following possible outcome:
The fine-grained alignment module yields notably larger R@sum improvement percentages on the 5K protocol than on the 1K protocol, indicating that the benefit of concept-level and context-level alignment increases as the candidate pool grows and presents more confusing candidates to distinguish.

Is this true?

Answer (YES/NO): YES